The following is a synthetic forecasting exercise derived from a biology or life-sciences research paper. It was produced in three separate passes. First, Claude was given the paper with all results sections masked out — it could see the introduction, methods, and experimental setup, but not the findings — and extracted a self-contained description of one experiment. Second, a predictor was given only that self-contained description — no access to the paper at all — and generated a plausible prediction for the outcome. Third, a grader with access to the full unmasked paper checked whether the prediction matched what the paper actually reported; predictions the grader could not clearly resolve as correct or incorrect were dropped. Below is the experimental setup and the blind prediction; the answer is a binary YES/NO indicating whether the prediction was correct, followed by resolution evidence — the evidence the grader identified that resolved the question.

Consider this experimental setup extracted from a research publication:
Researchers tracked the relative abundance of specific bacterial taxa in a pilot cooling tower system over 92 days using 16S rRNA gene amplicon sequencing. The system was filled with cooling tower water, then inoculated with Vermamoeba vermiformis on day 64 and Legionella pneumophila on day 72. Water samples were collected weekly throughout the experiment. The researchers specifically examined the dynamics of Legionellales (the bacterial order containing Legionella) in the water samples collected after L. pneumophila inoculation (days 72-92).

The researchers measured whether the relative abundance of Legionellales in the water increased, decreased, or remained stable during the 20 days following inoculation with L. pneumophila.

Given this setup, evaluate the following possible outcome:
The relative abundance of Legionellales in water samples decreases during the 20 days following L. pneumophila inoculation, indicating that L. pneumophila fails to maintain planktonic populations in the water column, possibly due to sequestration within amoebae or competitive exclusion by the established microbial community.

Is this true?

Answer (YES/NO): NO